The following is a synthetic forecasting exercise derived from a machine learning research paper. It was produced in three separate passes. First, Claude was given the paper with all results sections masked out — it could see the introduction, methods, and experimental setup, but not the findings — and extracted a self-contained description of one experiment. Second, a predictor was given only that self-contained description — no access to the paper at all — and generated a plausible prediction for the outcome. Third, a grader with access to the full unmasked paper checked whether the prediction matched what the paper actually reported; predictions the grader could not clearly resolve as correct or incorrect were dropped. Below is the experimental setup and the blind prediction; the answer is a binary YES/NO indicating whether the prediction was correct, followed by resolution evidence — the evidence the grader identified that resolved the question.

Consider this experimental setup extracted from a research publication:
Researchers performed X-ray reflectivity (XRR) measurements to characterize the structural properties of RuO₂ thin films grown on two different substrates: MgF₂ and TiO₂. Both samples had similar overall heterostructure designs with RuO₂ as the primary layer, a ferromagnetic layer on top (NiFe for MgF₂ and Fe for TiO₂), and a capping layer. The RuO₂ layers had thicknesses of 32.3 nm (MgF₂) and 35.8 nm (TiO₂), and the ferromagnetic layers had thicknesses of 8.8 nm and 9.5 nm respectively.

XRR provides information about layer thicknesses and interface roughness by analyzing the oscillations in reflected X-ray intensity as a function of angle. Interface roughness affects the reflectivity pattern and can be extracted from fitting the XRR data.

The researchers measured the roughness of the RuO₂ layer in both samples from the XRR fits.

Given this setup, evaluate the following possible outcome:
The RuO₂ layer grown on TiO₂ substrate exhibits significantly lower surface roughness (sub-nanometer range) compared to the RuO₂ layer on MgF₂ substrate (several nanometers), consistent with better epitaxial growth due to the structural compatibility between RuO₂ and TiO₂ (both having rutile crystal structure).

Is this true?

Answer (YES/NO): NO